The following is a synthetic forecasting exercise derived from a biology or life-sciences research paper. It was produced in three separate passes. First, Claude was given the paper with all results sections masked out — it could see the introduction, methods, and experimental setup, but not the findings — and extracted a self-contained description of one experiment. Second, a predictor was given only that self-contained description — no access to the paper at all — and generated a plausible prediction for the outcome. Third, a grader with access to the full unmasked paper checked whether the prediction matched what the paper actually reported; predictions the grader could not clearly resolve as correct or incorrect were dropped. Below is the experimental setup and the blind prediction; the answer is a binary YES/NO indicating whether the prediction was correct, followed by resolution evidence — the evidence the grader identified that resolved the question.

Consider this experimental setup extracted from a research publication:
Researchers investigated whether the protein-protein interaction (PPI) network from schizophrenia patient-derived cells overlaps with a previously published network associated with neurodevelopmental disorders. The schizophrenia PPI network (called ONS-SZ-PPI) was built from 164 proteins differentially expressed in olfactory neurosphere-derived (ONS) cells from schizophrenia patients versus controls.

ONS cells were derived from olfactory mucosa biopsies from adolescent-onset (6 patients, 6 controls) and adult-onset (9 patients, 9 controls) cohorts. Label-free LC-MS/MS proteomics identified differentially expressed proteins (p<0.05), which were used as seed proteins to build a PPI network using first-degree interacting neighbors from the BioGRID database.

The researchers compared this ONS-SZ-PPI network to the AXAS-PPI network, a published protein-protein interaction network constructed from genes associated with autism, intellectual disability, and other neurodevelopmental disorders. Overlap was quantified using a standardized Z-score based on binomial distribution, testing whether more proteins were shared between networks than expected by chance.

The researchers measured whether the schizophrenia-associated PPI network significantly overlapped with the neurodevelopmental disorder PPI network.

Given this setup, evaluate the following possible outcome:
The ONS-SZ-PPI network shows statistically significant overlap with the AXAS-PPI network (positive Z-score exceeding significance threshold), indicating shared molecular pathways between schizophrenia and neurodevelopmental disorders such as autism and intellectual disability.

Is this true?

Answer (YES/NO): NO